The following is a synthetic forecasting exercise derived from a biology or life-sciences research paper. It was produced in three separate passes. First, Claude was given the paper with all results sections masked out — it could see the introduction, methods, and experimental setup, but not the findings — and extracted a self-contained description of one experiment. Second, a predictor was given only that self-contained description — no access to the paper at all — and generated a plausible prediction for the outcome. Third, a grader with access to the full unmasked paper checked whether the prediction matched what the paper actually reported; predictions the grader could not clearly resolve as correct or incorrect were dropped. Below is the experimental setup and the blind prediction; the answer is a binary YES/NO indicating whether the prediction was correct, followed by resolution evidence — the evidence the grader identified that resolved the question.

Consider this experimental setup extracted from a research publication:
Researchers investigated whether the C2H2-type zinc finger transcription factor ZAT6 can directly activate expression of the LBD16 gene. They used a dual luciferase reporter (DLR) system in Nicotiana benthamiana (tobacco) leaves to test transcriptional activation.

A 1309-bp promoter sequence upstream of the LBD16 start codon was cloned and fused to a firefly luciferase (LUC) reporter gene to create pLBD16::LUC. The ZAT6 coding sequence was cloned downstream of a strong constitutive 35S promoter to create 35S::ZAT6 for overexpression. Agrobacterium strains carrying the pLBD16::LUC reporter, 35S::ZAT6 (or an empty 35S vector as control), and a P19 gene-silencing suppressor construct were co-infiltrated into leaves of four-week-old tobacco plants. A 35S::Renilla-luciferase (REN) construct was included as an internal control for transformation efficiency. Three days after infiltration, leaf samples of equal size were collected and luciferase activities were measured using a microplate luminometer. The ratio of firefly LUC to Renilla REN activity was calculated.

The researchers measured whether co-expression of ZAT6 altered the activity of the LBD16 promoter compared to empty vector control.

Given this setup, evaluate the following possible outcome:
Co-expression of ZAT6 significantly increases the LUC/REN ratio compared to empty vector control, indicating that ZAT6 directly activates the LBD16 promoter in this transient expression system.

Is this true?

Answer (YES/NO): YES